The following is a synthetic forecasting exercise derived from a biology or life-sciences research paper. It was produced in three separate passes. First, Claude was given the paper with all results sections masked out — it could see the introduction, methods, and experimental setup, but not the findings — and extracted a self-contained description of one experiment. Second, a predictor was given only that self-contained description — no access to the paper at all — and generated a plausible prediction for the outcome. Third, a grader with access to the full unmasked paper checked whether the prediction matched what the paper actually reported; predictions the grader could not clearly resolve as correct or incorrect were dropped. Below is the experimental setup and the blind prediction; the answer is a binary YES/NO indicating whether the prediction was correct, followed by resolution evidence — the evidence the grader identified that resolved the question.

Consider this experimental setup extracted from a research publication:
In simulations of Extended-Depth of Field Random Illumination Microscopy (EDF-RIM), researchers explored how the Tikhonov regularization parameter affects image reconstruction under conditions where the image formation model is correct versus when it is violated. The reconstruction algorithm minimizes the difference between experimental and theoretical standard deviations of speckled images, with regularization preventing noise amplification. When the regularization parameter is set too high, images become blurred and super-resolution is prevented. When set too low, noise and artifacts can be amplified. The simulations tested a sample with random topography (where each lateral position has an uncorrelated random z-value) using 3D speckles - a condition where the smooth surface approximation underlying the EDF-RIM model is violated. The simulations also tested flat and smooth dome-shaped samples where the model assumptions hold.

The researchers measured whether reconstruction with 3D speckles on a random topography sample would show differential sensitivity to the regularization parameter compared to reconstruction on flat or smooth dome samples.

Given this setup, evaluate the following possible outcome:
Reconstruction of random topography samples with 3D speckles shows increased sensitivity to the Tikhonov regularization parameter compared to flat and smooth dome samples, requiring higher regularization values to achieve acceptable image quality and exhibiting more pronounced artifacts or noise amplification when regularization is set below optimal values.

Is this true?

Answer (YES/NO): YES